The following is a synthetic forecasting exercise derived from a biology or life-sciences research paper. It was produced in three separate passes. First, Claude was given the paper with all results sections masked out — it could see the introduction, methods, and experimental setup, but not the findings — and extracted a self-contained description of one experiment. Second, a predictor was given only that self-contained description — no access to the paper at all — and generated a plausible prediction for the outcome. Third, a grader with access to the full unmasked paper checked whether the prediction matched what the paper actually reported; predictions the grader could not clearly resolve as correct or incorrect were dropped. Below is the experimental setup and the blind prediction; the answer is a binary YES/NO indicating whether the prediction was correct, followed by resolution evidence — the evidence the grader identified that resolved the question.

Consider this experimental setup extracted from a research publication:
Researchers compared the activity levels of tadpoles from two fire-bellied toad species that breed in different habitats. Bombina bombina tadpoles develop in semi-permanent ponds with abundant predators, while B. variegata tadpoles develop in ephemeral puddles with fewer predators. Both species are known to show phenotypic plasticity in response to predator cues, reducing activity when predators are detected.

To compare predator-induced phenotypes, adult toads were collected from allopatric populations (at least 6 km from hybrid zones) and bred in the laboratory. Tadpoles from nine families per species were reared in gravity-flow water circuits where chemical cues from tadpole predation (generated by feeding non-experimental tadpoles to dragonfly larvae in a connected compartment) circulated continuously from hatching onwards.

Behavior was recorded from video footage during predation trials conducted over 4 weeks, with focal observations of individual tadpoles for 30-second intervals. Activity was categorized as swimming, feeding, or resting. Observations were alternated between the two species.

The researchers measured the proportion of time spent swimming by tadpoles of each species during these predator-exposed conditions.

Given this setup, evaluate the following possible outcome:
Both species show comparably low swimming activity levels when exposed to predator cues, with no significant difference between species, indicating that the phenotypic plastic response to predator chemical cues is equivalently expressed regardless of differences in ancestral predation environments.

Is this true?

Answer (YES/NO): NO